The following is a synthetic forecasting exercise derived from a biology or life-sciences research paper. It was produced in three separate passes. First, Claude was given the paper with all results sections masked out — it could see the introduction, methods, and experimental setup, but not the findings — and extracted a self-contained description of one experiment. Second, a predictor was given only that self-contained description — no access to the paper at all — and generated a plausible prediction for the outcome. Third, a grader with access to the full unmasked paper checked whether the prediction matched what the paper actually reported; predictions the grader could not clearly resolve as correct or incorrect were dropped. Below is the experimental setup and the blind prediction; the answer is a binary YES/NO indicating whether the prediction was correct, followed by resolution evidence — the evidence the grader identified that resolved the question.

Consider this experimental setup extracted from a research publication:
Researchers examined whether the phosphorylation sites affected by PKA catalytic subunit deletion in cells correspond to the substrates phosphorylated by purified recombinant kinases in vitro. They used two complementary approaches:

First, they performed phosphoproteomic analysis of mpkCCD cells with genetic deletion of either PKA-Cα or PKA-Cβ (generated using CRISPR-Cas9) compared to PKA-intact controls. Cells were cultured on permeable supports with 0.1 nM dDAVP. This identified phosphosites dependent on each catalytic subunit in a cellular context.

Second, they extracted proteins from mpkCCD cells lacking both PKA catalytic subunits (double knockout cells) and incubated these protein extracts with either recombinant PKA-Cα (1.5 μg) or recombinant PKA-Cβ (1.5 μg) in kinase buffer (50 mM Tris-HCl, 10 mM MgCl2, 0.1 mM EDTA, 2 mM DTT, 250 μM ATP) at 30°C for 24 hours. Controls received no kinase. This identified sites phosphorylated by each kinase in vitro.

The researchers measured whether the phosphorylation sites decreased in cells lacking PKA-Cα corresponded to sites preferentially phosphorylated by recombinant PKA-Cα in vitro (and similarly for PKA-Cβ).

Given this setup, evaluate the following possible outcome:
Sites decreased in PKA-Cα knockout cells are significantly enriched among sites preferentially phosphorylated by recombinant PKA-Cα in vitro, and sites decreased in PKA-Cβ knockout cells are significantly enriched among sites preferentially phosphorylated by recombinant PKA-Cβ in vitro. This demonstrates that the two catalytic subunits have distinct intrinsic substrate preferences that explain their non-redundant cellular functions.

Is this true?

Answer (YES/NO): NO